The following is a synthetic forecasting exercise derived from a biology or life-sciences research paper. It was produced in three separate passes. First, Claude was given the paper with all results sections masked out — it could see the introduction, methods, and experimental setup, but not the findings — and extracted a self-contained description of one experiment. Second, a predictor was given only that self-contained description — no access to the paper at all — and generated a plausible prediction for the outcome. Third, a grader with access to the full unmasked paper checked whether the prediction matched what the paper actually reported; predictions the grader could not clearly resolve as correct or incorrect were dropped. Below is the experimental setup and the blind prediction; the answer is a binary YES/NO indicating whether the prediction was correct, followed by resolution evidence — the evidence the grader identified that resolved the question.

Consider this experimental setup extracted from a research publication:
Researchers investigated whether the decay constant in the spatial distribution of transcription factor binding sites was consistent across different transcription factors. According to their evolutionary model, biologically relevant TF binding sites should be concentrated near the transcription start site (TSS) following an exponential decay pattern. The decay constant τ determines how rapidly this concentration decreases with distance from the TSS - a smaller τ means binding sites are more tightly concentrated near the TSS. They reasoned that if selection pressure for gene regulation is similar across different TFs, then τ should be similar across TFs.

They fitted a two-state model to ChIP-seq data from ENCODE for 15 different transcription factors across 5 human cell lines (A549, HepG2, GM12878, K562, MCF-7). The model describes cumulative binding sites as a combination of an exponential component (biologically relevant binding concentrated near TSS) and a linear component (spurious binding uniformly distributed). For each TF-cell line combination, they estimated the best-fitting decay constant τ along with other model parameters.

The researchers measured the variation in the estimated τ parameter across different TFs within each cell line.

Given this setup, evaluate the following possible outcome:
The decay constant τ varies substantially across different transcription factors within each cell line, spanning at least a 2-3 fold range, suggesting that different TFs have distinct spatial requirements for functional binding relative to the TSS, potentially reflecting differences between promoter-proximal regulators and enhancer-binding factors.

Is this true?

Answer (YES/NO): NO